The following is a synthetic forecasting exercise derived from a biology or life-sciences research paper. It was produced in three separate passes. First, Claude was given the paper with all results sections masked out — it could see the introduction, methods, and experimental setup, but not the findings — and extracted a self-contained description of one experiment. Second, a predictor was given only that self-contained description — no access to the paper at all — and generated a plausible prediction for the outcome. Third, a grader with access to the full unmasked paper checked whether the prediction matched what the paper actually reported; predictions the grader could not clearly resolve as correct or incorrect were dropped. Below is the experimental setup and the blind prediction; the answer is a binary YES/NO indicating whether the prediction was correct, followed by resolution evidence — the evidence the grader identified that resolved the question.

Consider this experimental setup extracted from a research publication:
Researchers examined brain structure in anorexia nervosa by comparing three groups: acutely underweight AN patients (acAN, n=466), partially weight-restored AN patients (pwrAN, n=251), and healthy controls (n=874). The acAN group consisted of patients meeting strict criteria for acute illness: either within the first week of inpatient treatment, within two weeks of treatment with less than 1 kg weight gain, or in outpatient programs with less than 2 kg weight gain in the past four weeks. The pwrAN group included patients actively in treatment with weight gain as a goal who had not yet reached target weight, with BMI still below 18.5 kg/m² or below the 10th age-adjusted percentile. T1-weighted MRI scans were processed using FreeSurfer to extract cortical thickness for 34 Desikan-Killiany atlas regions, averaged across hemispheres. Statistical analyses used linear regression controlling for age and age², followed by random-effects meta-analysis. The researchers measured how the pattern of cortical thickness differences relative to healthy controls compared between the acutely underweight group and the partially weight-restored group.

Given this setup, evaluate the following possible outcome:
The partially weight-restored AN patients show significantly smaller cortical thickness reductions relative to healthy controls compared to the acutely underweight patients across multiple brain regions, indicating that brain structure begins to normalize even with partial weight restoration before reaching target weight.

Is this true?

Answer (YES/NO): YES